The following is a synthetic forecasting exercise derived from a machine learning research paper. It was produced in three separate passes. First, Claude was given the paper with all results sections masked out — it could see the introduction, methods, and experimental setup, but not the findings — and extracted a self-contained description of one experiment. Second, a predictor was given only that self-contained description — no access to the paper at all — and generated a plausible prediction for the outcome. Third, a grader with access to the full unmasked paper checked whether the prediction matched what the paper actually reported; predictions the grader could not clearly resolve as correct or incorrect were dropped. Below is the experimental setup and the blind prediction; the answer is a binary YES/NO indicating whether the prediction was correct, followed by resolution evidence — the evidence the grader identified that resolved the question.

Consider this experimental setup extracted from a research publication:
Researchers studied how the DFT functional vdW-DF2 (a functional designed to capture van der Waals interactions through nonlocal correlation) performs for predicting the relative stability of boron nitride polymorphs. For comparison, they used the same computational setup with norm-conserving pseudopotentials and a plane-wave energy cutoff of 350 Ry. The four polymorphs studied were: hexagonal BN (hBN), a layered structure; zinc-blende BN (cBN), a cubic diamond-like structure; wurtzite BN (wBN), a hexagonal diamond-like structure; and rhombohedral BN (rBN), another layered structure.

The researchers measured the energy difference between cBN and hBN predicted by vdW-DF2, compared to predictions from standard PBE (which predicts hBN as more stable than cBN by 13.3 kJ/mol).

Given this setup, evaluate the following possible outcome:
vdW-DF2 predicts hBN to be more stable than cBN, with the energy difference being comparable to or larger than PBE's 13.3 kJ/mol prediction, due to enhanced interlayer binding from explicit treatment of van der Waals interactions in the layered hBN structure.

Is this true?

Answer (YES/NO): YES